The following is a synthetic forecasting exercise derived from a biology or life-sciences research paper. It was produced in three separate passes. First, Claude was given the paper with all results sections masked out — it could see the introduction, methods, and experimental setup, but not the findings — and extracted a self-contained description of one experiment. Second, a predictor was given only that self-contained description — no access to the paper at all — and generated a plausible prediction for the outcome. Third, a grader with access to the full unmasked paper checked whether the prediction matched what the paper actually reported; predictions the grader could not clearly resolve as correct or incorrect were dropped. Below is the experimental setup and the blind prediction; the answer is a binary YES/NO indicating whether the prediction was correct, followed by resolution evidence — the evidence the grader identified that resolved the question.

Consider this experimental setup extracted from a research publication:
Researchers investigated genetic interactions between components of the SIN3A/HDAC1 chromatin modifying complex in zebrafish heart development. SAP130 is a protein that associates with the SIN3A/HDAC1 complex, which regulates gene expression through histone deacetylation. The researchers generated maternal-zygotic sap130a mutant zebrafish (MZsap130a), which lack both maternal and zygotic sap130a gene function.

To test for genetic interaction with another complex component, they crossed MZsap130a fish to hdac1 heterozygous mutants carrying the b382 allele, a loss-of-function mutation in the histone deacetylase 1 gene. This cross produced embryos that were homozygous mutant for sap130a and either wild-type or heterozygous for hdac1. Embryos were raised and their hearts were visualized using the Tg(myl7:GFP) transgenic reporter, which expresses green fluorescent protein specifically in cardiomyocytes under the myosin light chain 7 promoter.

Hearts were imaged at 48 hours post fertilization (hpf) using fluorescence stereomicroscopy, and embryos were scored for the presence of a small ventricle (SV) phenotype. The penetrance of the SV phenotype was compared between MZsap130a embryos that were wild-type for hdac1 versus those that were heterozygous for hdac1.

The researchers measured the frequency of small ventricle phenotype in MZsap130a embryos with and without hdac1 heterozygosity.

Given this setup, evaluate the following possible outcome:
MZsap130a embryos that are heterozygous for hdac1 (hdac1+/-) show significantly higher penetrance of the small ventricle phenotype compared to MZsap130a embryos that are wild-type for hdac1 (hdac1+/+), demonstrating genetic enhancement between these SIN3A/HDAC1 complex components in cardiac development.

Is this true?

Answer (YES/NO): YES